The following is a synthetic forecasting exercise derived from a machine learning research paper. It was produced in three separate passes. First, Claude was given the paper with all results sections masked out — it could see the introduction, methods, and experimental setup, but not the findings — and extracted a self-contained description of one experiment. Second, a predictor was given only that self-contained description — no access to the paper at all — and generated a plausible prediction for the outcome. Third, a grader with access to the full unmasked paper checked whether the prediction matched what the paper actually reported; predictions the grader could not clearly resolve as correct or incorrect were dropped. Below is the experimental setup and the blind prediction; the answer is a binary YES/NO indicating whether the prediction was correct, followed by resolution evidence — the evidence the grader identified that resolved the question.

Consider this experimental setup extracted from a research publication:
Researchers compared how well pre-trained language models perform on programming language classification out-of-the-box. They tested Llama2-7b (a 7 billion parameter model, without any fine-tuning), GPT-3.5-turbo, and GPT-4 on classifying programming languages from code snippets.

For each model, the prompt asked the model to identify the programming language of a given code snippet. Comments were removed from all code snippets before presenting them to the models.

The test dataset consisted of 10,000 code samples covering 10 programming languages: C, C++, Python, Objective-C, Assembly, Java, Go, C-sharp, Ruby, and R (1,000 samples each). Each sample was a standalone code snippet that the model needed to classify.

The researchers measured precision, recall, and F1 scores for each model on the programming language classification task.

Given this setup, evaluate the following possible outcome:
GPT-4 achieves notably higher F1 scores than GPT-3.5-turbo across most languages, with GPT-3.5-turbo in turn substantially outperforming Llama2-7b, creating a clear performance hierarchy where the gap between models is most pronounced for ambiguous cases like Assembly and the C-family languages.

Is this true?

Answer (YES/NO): NO